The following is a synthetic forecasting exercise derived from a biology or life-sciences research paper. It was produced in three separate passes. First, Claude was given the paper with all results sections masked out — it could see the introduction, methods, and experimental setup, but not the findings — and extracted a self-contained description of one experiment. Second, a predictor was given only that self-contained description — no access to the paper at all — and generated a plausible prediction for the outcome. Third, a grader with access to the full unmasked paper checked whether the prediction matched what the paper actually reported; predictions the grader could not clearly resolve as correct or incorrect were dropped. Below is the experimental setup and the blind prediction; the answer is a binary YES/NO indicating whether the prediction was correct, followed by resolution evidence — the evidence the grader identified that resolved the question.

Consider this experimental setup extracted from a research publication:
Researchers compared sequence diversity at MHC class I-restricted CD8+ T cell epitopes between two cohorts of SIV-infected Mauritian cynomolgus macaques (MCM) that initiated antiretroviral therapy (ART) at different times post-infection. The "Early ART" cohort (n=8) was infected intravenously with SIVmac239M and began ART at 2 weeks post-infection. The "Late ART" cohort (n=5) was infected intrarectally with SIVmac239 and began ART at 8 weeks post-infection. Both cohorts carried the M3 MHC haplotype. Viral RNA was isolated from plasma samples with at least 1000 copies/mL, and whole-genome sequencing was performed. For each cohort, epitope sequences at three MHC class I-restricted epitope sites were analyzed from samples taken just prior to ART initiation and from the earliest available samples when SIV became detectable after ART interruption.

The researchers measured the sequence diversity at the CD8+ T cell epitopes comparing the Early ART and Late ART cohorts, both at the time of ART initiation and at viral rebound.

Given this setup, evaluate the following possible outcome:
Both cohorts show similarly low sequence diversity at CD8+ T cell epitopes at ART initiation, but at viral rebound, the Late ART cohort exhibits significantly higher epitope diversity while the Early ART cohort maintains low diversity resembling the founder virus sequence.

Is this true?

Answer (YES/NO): NO